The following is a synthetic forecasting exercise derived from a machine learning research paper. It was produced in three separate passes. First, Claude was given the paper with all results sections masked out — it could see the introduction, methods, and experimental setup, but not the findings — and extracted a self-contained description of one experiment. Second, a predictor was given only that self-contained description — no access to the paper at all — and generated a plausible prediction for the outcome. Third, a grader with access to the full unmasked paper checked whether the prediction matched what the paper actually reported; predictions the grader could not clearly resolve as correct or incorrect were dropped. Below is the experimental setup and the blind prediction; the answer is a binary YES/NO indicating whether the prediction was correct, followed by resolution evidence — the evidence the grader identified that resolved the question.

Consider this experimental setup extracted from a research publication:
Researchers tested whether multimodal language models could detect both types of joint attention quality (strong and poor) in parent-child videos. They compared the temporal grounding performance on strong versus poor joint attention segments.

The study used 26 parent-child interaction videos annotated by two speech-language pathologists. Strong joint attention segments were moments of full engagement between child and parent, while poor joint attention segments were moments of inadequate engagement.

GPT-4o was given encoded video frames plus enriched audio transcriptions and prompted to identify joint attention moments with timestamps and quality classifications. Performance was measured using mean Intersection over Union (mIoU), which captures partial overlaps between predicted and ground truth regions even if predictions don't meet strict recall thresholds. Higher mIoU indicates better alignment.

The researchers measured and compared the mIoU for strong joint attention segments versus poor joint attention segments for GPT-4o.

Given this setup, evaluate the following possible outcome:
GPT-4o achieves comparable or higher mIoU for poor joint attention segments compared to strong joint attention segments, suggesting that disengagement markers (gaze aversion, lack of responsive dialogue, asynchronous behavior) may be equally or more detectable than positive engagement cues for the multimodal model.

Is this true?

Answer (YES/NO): YES